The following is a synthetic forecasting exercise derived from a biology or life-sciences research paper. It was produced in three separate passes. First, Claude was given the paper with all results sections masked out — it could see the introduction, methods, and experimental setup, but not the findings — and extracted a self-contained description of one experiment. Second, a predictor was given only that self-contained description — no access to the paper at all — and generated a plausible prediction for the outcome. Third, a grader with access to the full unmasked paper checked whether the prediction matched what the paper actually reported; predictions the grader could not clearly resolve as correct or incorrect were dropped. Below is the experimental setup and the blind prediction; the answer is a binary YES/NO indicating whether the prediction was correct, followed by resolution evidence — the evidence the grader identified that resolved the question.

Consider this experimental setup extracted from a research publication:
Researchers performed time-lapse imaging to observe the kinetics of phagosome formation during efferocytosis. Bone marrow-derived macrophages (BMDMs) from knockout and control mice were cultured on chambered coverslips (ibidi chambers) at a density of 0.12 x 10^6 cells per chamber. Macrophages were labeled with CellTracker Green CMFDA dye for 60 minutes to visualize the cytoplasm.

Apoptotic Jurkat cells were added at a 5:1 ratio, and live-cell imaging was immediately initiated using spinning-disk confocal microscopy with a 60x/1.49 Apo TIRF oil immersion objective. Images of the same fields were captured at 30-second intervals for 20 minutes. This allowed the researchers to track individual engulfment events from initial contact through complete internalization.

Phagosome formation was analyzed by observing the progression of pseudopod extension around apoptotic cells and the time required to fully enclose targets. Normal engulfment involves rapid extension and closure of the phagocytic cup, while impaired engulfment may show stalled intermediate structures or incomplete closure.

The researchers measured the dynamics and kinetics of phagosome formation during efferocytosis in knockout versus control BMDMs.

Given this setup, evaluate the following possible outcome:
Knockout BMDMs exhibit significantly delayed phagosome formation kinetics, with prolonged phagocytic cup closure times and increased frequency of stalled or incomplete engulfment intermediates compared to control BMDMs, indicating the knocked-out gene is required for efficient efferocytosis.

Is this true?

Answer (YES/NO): YES